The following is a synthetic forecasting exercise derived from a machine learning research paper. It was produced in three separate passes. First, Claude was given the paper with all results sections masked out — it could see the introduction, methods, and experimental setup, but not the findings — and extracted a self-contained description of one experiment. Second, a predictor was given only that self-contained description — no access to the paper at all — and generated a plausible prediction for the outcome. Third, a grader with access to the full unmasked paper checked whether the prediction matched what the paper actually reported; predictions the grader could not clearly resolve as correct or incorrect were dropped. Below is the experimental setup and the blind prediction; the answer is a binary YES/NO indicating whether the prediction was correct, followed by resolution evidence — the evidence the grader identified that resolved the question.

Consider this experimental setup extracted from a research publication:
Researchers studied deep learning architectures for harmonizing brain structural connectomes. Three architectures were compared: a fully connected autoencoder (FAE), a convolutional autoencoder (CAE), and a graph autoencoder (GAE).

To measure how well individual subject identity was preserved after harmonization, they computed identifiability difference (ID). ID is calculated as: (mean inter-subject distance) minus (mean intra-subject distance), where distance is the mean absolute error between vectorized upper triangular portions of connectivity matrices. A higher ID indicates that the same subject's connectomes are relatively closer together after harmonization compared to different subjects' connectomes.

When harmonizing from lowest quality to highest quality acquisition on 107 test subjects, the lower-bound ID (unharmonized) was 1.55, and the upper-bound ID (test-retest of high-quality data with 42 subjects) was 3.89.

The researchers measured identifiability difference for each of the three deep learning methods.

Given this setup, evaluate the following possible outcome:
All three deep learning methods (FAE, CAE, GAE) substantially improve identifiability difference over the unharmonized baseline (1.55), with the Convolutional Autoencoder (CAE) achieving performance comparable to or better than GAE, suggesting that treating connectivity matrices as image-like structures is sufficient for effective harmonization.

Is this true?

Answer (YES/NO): NO